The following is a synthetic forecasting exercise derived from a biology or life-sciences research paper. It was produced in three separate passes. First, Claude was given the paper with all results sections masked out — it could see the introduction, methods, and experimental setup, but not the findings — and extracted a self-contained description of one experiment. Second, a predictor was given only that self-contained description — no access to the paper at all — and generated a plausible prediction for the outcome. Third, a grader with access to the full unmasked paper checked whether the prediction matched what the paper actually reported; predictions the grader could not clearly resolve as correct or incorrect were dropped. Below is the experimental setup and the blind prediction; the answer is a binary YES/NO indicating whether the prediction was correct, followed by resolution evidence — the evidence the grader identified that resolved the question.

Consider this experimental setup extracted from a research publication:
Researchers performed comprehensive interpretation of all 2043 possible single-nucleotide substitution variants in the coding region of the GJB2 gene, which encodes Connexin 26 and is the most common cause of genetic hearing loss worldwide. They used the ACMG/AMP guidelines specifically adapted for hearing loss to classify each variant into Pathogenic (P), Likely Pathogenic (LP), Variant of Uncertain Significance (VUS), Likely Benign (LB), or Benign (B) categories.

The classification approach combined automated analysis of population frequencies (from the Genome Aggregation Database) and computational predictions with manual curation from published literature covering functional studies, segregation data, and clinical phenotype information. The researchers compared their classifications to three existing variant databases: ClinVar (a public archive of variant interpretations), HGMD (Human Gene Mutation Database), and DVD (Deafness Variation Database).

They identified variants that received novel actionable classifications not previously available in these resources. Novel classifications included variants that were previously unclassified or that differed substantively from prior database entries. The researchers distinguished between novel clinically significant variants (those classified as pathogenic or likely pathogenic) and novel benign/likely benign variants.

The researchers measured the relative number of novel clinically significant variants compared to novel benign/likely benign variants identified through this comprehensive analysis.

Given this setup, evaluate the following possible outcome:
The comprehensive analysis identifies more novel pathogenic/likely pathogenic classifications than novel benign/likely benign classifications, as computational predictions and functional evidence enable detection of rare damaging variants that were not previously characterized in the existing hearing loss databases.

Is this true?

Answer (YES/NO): NO